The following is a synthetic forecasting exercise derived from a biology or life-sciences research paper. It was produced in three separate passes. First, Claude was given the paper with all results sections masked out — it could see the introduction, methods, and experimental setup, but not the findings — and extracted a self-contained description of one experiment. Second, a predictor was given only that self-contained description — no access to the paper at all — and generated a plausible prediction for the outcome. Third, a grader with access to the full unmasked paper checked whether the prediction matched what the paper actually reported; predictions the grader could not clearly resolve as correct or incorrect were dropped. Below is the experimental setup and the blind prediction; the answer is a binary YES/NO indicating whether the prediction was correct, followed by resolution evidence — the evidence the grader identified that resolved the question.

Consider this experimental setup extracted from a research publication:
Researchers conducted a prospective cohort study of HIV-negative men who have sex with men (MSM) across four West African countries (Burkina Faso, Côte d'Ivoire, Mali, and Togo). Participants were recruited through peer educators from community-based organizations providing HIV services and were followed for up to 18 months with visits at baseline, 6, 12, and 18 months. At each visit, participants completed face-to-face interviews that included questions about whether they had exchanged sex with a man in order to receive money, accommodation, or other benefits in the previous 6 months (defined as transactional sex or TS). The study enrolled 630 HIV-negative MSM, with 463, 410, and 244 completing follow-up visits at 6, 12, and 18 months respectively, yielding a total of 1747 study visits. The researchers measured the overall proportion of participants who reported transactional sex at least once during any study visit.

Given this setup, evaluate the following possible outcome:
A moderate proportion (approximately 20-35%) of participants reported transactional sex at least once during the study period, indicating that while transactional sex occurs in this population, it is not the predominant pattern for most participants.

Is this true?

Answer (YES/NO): NO